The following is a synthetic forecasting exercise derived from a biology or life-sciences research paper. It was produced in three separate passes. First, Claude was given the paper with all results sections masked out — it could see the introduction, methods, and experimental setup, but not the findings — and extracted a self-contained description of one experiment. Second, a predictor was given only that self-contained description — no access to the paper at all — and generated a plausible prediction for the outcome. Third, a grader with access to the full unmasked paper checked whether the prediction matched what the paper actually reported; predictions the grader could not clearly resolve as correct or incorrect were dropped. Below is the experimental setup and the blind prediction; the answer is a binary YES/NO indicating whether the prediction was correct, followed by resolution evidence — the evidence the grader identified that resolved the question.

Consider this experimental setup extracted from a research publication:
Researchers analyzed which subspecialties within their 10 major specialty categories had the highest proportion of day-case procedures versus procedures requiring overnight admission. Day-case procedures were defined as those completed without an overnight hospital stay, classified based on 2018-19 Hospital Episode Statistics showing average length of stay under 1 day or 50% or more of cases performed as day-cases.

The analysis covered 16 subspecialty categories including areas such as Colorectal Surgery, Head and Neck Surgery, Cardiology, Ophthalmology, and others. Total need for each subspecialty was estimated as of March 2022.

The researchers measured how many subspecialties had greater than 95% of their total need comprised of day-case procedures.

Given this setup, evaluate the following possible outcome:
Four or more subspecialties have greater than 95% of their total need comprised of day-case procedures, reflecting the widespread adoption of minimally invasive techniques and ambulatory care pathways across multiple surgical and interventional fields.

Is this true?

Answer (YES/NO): YES